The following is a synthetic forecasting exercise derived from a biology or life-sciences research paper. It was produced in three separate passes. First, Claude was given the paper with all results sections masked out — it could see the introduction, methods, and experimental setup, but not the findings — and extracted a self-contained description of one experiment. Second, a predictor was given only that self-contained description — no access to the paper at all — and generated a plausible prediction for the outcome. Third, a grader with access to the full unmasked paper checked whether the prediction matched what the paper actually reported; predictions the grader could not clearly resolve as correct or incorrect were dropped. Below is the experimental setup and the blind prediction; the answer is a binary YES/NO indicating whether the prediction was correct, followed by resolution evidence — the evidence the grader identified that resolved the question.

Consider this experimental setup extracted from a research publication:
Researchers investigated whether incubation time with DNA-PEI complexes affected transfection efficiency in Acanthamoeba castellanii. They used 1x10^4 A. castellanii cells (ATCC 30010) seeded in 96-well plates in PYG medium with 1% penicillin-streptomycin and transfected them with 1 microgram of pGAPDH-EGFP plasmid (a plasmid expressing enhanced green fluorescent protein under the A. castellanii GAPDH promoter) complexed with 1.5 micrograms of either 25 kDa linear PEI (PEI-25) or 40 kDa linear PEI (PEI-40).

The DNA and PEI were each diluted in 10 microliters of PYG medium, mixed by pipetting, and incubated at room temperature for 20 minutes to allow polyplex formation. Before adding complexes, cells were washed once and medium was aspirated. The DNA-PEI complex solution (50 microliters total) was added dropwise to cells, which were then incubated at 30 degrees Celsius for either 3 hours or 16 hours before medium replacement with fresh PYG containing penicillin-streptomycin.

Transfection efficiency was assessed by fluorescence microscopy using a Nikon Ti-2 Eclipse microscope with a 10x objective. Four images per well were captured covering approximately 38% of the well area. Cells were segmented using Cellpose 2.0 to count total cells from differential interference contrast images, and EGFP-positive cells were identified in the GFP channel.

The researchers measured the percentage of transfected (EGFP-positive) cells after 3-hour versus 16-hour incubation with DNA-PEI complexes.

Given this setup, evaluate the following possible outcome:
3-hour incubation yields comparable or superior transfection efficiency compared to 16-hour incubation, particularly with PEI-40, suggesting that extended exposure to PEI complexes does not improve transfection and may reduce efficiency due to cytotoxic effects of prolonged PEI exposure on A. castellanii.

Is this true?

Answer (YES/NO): NO